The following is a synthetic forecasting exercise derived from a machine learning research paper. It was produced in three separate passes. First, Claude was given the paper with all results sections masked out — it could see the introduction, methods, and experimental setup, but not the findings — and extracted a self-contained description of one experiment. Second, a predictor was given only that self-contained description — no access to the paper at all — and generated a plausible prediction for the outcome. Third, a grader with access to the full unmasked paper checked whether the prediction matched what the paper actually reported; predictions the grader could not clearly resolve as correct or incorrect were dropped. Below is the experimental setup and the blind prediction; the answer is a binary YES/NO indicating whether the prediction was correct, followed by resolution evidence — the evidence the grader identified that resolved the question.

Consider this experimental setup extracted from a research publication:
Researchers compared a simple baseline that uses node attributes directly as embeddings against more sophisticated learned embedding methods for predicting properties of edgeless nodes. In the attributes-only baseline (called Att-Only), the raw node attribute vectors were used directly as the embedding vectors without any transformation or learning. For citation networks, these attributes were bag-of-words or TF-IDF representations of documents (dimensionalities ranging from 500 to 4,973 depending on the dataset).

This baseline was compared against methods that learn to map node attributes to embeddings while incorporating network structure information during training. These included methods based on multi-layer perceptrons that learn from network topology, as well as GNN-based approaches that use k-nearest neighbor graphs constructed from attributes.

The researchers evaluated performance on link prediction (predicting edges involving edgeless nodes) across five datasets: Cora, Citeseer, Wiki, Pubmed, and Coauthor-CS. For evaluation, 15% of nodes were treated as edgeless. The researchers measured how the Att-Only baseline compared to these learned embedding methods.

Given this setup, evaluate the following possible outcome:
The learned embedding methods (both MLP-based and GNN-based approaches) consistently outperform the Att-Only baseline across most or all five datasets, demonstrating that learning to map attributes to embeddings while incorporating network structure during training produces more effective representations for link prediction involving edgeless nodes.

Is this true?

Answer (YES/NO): NO